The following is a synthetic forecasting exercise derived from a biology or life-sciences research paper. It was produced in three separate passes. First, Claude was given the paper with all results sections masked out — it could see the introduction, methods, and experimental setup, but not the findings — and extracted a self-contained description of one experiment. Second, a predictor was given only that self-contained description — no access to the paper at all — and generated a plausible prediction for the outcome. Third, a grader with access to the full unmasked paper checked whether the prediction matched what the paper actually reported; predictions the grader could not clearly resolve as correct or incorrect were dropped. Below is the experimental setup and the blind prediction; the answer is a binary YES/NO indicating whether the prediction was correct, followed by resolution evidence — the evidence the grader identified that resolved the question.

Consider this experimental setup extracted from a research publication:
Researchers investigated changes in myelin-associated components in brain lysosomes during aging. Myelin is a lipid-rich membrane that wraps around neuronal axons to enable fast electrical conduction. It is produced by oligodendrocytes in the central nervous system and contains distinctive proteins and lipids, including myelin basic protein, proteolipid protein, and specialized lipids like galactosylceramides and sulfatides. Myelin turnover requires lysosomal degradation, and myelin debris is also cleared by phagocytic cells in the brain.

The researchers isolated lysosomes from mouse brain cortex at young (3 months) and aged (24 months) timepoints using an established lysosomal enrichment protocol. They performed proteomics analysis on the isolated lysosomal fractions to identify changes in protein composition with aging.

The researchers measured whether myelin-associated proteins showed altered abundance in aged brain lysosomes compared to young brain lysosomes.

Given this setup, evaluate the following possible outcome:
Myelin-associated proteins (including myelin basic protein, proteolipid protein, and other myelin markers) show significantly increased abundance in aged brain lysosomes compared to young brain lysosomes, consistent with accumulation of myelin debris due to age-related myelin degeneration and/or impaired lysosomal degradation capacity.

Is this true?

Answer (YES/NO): YES